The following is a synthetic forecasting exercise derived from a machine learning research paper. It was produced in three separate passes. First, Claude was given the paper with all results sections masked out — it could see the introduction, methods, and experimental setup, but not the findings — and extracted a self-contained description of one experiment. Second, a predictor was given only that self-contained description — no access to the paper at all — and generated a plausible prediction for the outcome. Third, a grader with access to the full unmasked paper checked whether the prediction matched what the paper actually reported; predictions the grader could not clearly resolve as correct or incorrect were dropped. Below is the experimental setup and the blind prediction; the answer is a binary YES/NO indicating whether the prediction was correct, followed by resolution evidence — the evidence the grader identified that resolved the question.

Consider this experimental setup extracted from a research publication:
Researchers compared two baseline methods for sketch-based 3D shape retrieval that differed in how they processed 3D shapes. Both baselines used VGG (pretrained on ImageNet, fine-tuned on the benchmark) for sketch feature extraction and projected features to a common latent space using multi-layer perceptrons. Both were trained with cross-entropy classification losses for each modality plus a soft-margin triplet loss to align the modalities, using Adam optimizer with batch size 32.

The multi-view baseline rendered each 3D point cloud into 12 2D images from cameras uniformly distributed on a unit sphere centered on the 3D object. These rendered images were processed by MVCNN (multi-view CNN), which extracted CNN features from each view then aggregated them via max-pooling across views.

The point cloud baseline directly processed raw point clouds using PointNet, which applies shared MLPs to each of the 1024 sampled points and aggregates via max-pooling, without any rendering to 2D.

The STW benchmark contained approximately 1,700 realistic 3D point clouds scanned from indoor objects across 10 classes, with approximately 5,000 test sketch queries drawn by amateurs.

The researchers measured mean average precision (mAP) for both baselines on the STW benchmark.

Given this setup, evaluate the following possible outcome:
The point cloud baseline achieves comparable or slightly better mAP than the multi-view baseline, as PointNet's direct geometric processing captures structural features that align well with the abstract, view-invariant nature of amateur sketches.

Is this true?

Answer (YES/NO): YES